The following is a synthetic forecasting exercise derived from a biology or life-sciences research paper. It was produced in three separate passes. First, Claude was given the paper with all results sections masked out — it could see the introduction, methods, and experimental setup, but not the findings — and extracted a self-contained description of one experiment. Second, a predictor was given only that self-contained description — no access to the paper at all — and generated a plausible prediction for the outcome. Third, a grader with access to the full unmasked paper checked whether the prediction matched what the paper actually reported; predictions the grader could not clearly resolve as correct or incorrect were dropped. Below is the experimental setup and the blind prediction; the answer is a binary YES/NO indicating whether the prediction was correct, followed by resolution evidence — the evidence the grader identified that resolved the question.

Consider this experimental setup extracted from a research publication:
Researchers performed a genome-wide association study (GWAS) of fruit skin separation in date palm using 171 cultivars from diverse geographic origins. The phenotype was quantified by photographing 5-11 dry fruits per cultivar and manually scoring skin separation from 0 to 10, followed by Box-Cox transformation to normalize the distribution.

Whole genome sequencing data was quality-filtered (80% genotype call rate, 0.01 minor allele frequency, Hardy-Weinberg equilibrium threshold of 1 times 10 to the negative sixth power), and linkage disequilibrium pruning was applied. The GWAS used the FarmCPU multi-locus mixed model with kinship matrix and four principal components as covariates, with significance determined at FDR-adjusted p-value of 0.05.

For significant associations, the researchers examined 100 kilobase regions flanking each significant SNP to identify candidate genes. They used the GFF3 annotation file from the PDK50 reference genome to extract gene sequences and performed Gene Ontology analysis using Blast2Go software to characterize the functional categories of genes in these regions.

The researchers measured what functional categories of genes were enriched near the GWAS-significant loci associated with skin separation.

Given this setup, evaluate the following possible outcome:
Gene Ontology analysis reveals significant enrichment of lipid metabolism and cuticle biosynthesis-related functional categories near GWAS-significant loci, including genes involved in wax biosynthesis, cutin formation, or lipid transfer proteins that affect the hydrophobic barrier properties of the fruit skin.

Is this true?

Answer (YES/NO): NO